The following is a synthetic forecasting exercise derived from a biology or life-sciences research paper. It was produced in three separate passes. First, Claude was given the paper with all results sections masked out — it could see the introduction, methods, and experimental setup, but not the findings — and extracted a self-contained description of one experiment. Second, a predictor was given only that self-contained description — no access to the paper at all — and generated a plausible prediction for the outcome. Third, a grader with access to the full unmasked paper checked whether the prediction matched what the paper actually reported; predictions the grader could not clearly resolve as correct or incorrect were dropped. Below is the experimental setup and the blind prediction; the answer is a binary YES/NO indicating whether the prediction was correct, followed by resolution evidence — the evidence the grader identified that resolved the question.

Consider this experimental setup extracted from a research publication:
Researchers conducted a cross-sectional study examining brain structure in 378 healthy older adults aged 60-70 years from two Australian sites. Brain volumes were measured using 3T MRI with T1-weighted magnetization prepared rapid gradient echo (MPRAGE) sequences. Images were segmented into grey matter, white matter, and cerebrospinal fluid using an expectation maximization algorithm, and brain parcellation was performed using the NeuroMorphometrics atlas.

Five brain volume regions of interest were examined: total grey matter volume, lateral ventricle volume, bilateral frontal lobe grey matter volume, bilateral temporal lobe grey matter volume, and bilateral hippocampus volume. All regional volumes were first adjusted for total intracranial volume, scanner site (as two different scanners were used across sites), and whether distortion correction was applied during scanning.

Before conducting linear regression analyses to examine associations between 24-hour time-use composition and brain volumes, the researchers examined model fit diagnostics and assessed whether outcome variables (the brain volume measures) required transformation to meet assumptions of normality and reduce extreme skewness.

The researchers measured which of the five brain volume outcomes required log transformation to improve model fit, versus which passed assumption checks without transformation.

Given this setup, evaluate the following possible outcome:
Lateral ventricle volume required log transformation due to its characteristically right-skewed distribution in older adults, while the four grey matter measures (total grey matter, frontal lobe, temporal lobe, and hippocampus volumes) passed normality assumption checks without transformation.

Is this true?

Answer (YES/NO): YES